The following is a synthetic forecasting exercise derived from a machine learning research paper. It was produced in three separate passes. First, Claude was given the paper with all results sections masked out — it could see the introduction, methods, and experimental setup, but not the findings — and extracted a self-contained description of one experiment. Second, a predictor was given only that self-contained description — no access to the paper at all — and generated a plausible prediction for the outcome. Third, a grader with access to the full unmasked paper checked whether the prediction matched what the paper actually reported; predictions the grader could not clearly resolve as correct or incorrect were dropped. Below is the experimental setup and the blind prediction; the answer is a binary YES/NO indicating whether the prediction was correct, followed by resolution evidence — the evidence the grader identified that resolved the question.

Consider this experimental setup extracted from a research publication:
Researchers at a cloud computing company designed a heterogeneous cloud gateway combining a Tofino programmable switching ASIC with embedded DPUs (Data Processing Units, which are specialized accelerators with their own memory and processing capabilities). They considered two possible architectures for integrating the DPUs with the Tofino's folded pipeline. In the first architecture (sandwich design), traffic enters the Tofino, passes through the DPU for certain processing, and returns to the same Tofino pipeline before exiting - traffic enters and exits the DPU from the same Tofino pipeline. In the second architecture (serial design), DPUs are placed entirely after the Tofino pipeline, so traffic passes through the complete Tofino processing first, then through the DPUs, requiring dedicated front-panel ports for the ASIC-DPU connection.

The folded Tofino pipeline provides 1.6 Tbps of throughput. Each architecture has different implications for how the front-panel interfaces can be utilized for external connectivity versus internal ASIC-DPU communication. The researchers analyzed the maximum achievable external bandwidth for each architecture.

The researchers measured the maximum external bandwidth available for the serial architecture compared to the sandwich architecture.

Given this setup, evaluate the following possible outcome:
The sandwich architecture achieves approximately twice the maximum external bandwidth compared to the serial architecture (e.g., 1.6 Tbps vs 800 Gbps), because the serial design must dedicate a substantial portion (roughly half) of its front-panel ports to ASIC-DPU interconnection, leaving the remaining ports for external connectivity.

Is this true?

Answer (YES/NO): YES